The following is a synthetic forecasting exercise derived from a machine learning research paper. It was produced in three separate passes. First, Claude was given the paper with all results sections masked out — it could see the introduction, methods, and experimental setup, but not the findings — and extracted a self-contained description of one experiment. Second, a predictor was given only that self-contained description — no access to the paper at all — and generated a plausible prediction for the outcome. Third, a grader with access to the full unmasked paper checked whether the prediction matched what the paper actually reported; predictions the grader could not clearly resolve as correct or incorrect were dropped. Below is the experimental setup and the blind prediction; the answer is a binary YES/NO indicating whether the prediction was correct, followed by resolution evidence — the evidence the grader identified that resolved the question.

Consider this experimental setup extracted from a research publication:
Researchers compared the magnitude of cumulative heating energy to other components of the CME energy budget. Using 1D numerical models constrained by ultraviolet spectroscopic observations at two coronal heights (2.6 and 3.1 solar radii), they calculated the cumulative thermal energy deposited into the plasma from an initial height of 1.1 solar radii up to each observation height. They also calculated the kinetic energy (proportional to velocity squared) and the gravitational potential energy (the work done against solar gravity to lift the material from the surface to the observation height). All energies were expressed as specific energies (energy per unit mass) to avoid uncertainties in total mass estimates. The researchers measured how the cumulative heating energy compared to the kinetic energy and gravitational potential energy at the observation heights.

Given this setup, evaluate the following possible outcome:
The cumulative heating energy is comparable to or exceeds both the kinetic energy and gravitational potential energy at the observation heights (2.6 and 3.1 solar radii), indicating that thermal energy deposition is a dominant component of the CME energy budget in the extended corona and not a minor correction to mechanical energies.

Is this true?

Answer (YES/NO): YES